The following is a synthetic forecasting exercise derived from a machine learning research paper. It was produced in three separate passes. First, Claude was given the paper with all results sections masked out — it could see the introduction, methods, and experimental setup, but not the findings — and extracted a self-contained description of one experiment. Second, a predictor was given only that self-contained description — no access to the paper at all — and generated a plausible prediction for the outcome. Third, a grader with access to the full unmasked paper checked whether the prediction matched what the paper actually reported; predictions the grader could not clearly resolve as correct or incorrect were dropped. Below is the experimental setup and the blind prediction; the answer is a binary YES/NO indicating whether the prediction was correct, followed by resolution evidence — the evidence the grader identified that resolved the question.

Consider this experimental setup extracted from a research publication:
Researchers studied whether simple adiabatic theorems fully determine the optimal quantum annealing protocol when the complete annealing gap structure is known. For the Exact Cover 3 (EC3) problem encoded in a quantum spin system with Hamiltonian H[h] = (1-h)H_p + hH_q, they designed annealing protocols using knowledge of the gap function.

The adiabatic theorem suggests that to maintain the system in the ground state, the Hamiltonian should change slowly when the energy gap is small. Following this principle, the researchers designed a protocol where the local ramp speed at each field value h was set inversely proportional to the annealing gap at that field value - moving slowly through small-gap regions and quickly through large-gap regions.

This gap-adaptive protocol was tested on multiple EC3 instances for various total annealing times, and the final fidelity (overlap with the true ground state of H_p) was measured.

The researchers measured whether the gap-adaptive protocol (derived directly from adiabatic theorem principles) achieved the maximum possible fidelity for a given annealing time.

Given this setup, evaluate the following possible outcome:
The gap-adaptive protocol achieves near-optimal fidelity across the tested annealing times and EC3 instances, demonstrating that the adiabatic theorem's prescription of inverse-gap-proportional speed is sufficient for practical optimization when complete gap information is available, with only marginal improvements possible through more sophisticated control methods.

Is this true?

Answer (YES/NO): NO